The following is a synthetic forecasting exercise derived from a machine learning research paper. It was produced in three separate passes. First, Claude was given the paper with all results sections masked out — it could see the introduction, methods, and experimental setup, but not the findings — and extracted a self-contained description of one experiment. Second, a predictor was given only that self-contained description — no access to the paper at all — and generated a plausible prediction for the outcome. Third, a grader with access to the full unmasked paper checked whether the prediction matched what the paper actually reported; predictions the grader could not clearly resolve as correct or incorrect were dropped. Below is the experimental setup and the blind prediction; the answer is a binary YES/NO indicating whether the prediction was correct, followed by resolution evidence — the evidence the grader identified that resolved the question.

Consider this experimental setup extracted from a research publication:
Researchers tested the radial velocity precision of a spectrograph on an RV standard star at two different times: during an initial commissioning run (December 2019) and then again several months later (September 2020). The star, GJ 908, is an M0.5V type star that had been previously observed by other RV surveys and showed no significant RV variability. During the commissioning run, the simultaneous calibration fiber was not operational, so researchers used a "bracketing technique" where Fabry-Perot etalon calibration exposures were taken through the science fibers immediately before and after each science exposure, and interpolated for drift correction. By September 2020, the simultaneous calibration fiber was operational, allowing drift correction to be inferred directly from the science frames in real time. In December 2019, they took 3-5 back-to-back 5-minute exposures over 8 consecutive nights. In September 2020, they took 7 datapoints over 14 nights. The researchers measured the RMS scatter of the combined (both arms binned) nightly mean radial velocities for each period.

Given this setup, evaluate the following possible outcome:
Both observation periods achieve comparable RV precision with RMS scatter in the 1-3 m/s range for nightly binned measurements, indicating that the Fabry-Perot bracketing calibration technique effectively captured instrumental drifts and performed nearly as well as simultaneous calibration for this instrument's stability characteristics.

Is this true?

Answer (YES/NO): NO